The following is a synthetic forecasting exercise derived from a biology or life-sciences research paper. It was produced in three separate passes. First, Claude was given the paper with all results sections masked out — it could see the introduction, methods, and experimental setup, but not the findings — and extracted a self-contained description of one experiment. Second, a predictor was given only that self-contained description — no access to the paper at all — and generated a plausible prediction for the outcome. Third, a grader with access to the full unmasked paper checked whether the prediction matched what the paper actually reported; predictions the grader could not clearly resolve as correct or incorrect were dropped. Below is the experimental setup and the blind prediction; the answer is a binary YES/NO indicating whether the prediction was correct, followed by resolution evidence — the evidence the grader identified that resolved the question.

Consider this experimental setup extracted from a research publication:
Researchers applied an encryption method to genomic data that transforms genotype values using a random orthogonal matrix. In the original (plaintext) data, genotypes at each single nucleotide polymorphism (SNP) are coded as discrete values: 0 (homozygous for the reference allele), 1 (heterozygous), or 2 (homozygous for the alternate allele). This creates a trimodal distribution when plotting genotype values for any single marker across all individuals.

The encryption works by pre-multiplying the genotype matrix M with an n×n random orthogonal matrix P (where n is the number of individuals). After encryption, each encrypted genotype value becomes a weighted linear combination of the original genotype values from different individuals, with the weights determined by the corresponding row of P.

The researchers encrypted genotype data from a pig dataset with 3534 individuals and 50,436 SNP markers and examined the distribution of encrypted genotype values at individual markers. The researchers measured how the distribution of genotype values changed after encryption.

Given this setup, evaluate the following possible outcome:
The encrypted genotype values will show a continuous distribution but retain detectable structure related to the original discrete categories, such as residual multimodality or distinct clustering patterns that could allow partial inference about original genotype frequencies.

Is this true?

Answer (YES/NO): NO